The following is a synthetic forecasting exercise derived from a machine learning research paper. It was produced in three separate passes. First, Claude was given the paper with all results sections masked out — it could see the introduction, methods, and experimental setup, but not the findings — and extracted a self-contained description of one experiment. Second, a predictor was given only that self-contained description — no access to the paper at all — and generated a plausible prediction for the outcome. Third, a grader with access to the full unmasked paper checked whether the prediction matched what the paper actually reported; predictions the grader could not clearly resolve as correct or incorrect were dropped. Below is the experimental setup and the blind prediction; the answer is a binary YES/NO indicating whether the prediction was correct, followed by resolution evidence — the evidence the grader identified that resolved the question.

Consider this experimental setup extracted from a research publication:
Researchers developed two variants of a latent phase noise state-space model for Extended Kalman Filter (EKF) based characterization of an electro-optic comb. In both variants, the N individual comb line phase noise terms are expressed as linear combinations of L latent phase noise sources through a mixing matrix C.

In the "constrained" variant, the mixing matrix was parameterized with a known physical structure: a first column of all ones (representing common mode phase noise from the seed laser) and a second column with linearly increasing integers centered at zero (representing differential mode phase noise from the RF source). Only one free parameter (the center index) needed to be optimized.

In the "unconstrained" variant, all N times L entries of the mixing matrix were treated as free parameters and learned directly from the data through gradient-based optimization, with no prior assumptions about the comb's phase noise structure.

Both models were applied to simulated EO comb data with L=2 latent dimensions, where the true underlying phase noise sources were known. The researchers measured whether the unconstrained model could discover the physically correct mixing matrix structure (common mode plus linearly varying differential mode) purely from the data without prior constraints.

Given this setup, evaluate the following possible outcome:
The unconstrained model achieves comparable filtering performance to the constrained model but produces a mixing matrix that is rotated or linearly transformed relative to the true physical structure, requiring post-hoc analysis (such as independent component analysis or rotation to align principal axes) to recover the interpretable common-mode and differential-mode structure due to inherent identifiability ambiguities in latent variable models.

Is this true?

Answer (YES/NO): NO